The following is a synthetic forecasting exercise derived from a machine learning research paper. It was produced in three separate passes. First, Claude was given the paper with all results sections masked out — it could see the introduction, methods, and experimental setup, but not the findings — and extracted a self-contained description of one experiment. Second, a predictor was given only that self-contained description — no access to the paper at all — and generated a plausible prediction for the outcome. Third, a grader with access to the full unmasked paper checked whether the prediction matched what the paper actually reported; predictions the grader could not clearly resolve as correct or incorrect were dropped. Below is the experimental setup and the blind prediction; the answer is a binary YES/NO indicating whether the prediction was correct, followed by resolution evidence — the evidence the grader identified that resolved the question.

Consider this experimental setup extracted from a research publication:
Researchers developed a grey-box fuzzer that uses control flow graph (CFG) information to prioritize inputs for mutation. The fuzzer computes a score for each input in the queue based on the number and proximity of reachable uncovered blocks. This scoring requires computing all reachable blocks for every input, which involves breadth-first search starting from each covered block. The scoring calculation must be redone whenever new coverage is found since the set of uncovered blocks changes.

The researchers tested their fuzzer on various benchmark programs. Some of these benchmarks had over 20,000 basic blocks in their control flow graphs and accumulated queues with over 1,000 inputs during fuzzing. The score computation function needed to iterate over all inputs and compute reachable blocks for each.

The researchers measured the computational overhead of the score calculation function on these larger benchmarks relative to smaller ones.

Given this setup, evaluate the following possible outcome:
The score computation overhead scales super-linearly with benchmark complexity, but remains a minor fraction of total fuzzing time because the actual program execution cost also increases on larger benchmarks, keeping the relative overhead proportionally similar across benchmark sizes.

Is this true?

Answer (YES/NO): NO